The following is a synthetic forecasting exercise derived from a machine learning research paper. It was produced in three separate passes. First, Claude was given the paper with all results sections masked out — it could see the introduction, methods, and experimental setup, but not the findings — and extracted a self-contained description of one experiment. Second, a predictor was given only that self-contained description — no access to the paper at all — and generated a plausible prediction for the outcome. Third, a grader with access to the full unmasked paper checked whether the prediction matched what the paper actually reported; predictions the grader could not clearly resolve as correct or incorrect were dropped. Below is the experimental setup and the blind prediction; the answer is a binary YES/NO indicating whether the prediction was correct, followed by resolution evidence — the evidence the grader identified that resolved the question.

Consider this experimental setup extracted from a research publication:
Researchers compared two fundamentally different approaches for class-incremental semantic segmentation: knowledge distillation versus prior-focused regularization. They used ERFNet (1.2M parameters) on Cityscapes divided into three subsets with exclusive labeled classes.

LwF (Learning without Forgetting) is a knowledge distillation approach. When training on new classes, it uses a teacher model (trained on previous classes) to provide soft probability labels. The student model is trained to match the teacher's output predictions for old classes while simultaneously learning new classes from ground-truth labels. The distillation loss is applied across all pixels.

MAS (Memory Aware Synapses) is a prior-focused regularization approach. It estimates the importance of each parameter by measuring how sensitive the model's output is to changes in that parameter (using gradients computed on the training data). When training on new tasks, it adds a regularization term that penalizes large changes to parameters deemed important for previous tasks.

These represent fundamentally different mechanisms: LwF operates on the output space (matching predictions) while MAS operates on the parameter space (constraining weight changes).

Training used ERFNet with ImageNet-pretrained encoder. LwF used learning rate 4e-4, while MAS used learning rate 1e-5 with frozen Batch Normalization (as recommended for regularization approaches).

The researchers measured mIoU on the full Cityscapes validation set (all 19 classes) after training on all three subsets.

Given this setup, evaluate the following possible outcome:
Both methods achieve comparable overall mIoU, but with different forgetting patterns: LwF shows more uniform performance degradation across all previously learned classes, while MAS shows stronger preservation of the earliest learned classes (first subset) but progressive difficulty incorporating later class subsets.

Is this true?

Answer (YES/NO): NO